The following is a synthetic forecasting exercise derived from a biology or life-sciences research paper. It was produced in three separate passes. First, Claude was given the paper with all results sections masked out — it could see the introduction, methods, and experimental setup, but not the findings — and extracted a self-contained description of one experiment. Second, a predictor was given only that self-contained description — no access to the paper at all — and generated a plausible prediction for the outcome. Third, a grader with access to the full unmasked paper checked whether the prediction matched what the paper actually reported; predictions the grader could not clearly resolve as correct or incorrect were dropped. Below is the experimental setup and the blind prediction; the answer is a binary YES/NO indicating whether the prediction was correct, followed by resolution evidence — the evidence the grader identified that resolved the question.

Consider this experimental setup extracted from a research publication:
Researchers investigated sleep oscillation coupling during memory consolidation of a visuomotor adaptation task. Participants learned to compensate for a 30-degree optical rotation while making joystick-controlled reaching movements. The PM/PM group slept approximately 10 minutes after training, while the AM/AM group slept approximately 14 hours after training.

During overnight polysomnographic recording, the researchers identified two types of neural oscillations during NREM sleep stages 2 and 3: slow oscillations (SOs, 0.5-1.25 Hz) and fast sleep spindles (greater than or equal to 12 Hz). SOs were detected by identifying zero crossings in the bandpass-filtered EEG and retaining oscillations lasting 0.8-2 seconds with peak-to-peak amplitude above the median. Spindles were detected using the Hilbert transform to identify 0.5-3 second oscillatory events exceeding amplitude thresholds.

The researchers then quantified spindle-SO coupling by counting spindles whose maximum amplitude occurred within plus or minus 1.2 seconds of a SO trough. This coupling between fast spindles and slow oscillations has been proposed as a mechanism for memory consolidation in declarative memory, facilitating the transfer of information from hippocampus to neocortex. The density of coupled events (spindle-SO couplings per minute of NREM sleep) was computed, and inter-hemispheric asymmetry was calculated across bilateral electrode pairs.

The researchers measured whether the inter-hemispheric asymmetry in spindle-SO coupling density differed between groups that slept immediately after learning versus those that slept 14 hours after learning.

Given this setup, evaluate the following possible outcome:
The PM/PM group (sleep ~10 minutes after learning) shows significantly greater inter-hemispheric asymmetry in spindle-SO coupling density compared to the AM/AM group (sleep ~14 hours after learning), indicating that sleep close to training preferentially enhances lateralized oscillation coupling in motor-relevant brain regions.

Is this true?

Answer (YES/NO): YES